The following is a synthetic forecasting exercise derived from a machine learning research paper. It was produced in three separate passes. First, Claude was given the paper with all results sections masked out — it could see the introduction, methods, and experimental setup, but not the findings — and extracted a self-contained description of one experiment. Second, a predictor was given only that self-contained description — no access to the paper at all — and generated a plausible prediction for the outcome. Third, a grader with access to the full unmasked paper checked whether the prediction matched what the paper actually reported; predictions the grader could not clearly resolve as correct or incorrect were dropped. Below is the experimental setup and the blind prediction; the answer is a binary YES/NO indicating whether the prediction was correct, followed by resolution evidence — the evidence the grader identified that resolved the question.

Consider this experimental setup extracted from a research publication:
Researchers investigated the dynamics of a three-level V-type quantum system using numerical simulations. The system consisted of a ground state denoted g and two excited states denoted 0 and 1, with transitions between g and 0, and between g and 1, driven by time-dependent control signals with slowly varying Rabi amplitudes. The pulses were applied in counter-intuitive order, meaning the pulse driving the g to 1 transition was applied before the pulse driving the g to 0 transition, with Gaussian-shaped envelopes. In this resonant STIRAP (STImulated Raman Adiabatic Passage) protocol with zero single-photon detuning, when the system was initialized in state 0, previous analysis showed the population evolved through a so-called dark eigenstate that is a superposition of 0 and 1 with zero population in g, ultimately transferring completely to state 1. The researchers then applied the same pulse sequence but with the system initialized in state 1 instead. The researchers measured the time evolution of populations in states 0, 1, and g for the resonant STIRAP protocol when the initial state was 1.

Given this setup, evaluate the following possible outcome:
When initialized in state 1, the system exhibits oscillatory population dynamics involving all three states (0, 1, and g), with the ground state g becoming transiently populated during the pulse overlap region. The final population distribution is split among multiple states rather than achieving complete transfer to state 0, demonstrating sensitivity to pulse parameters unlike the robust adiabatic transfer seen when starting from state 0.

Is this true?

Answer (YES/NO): YES